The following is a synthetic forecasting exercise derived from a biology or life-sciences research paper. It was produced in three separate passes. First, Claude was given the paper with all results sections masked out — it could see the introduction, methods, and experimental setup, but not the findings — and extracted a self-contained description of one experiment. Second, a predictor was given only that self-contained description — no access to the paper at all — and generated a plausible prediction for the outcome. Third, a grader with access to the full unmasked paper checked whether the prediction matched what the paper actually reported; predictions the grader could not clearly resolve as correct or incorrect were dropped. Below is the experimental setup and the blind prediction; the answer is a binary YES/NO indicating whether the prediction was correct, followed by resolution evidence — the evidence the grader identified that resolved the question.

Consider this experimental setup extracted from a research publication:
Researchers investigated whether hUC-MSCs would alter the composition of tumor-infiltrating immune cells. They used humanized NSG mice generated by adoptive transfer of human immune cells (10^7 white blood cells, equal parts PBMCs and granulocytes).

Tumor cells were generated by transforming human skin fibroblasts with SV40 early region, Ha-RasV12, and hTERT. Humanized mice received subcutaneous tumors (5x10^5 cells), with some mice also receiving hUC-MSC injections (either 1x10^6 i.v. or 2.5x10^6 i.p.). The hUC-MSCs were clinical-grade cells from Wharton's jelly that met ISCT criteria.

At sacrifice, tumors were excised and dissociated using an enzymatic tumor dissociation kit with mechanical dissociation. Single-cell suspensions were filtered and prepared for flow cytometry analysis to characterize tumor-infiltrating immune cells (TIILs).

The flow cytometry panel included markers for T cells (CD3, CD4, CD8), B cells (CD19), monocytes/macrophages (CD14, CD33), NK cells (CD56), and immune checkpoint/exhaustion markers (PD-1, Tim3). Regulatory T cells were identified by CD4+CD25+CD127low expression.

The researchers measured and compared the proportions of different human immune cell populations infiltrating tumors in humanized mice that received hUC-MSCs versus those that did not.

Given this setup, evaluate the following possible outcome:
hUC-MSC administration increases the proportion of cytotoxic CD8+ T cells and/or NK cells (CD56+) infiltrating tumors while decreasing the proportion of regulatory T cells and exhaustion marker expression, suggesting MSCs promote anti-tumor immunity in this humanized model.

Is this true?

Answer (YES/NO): NO